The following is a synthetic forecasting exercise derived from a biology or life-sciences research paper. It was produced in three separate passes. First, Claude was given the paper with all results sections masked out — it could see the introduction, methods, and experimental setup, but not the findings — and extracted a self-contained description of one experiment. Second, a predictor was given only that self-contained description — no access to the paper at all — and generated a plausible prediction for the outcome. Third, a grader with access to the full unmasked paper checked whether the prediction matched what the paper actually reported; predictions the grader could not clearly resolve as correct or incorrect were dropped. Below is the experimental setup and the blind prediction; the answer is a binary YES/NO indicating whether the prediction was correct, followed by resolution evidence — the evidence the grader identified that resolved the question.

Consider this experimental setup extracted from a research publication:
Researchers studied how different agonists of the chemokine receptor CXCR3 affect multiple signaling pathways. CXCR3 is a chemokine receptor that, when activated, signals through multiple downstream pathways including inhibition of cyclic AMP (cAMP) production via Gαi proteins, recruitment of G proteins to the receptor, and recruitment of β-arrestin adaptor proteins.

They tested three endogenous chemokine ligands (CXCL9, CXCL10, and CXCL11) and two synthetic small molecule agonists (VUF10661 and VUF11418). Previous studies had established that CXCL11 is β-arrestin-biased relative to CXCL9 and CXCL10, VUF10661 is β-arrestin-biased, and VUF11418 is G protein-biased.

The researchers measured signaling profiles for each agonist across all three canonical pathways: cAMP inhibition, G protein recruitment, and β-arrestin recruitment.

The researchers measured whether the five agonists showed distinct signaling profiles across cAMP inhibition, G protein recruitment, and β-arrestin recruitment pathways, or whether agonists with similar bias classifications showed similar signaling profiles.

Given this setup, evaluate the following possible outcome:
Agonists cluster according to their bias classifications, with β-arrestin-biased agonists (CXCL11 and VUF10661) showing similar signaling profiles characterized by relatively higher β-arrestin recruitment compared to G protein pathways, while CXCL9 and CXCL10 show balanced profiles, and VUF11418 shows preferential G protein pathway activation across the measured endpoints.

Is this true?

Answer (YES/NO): NO